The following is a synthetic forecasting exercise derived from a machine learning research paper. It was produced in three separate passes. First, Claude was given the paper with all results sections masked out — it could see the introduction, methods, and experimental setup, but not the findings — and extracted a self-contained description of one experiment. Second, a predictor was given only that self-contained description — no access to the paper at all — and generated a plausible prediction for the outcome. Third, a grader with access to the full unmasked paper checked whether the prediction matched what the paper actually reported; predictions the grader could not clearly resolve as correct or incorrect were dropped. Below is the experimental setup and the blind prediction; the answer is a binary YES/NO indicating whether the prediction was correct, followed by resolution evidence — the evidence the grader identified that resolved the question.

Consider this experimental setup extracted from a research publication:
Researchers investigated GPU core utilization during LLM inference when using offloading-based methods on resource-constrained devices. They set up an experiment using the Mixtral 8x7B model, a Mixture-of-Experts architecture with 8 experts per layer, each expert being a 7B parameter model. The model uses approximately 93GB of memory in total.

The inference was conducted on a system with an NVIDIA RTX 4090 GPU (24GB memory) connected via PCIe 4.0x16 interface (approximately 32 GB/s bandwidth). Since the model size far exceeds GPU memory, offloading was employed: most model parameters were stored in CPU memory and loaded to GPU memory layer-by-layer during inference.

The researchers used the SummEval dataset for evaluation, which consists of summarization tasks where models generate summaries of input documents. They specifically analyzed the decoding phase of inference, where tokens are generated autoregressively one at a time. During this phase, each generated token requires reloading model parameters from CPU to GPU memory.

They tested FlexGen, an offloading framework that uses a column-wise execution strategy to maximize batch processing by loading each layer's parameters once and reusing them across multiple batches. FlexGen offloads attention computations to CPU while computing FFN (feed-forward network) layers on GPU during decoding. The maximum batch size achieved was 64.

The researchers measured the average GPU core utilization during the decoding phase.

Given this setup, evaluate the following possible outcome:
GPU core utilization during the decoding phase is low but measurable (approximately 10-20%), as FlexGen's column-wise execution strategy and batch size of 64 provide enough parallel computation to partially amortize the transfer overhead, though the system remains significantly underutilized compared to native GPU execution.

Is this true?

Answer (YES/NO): YES